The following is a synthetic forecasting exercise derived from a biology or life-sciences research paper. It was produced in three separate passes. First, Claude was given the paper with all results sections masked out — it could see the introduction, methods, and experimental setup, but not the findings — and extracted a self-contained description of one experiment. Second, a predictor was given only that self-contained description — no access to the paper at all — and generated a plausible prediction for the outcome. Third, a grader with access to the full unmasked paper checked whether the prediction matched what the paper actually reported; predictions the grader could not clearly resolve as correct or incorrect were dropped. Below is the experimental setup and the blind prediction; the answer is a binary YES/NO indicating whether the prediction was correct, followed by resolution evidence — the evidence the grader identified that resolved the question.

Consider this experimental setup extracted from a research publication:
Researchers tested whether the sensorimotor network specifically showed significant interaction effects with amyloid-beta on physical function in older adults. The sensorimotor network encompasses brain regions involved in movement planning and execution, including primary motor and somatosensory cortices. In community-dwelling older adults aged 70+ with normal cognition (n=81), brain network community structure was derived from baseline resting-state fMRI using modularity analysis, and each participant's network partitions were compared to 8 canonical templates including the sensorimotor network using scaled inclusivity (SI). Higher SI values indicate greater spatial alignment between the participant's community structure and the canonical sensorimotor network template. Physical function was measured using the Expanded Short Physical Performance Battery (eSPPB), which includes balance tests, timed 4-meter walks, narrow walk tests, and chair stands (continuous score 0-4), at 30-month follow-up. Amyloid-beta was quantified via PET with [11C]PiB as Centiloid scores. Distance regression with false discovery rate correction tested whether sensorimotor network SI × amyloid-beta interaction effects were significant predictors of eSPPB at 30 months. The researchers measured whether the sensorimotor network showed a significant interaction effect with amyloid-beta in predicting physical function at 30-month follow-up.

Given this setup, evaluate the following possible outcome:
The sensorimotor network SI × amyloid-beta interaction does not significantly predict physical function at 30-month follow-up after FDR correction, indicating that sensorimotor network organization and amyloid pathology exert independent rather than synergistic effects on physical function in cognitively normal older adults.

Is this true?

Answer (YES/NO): YES